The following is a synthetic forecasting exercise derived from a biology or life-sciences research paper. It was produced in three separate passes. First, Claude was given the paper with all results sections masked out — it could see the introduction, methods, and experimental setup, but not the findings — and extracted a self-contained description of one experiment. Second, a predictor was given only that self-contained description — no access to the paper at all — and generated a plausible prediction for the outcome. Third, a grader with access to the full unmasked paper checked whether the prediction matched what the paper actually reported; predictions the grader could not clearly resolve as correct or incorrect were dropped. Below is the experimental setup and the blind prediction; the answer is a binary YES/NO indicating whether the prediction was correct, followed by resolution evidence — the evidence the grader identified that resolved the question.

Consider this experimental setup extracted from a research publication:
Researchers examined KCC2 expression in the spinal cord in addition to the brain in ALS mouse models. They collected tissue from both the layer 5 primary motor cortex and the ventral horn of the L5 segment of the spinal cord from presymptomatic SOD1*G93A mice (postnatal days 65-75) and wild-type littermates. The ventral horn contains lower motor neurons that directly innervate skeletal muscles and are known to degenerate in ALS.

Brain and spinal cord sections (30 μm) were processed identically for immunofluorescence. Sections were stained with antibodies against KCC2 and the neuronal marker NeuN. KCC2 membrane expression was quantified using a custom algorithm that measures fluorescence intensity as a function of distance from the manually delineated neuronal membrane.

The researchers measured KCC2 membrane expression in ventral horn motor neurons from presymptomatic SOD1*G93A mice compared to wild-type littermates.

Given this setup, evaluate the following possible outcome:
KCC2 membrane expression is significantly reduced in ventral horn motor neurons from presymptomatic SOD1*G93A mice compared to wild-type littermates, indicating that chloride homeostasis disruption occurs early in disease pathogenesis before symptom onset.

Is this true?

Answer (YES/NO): YES